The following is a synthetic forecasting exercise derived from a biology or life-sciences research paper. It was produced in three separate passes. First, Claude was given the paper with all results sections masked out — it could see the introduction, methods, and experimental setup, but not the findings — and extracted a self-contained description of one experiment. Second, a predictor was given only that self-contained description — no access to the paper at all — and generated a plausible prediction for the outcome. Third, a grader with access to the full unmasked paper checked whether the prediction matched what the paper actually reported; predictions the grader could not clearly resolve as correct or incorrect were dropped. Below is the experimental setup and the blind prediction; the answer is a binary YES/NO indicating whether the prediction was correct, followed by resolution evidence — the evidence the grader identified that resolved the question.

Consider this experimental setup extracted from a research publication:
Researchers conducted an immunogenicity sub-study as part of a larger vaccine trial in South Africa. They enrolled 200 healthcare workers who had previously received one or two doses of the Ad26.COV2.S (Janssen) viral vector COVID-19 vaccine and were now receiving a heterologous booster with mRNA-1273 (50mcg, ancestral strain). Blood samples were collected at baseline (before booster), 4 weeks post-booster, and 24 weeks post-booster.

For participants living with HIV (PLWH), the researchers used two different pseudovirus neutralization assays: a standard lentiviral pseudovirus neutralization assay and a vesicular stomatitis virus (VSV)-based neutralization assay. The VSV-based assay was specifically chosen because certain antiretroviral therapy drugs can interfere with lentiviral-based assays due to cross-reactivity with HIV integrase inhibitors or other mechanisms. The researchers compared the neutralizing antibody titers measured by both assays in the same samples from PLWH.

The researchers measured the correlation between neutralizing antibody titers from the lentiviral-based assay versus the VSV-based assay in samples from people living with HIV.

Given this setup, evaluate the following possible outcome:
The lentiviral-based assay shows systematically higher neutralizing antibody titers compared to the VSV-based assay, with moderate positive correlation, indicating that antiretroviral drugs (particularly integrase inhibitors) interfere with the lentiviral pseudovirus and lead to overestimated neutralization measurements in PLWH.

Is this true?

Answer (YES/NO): NO